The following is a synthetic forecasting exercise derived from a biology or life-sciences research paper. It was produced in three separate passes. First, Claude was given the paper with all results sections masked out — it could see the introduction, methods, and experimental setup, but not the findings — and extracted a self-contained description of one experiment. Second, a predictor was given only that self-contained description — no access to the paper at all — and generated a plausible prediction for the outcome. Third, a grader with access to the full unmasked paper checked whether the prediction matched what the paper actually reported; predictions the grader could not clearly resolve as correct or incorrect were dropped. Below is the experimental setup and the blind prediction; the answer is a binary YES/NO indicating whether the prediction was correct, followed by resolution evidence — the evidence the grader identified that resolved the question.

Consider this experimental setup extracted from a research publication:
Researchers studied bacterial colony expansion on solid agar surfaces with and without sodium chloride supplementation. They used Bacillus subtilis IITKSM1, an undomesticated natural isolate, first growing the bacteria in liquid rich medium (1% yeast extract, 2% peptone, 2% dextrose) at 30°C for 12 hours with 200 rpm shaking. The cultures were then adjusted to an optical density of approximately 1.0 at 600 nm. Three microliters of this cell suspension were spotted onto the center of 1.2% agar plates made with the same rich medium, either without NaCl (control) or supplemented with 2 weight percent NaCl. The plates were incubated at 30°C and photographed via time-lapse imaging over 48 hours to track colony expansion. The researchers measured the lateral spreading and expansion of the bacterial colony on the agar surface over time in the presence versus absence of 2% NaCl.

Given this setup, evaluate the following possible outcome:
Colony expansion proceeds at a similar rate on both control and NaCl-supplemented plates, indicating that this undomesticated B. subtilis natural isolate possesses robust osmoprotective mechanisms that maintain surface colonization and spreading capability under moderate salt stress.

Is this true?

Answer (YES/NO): NO